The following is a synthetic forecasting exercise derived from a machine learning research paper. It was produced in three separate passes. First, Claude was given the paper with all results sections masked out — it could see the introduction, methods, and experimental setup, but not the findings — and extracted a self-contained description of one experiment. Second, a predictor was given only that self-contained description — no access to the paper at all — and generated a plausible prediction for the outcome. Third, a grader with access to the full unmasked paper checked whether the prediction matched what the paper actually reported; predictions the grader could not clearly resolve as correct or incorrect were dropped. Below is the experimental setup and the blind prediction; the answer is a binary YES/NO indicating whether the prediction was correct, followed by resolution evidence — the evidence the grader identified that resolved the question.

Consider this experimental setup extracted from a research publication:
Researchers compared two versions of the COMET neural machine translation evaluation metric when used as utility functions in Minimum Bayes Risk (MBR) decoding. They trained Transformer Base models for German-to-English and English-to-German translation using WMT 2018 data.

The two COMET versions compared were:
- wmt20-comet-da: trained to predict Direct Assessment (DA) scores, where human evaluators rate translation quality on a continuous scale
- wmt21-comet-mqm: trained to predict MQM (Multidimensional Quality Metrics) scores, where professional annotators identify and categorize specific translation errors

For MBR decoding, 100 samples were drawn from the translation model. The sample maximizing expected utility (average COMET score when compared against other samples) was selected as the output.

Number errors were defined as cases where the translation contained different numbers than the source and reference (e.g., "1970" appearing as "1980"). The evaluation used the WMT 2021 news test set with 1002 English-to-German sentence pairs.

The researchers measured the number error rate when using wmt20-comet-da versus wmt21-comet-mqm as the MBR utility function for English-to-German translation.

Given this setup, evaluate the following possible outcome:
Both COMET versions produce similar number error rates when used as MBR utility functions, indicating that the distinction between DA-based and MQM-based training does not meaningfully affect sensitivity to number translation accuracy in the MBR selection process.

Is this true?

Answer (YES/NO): NO